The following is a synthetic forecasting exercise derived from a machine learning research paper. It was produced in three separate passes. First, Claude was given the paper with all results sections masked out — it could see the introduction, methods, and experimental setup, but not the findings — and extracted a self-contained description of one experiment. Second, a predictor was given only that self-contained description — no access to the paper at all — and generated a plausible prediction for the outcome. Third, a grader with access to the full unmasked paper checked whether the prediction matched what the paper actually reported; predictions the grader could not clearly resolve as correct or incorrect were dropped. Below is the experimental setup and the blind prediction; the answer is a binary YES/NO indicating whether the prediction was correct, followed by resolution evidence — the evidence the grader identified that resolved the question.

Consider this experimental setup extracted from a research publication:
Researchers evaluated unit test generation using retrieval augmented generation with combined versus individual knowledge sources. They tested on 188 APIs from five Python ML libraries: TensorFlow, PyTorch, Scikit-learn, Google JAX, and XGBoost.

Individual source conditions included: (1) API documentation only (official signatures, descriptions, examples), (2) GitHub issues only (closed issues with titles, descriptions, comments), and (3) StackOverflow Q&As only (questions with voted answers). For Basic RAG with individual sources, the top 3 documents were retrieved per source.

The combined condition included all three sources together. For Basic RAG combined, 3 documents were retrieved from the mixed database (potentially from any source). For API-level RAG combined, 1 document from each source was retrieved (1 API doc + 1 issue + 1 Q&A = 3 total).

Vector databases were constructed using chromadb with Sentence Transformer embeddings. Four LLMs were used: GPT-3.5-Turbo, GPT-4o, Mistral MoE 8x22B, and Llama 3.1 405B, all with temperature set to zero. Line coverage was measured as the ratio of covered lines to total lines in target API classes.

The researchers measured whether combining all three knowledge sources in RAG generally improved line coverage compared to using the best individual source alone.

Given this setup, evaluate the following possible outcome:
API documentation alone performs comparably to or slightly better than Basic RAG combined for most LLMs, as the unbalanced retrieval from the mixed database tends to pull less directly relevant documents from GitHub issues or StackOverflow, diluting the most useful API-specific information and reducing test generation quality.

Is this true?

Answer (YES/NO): NO